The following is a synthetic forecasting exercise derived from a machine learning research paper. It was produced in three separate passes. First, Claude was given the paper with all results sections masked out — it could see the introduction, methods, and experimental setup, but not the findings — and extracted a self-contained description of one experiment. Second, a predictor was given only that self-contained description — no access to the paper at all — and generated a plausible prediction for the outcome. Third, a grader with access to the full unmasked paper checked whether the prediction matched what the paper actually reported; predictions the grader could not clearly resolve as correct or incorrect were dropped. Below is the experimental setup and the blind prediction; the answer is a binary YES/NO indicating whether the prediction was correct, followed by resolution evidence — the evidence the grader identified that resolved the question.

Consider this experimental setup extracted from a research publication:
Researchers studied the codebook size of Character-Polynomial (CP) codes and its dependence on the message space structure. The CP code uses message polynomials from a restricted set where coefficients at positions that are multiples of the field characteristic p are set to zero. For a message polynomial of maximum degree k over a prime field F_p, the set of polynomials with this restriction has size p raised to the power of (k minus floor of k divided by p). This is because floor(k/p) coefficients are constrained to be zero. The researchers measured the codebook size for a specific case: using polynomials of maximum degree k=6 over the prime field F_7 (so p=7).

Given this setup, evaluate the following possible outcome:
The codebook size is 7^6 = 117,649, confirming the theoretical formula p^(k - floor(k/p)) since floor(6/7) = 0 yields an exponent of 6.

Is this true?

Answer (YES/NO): YES